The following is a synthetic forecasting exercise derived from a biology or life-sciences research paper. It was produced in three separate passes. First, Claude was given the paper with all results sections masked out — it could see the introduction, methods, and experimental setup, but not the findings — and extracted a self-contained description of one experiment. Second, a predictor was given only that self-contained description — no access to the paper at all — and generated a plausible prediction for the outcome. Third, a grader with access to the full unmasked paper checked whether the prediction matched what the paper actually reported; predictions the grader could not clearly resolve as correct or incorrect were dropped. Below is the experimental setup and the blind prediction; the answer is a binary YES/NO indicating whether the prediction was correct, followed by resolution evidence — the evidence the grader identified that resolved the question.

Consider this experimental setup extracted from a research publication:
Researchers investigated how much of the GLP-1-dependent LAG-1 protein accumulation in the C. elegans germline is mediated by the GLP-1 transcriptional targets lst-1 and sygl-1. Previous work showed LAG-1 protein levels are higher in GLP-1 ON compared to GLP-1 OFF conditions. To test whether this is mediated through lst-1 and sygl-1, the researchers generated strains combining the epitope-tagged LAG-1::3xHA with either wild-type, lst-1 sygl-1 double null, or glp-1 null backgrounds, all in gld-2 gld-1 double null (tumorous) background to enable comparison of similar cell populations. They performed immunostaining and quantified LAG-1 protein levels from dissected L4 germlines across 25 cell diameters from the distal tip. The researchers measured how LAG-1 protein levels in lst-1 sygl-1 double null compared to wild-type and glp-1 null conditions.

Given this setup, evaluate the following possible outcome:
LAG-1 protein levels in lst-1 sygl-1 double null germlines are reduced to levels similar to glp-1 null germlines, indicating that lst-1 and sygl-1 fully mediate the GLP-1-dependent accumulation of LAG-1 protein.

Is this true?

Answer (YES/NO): NO